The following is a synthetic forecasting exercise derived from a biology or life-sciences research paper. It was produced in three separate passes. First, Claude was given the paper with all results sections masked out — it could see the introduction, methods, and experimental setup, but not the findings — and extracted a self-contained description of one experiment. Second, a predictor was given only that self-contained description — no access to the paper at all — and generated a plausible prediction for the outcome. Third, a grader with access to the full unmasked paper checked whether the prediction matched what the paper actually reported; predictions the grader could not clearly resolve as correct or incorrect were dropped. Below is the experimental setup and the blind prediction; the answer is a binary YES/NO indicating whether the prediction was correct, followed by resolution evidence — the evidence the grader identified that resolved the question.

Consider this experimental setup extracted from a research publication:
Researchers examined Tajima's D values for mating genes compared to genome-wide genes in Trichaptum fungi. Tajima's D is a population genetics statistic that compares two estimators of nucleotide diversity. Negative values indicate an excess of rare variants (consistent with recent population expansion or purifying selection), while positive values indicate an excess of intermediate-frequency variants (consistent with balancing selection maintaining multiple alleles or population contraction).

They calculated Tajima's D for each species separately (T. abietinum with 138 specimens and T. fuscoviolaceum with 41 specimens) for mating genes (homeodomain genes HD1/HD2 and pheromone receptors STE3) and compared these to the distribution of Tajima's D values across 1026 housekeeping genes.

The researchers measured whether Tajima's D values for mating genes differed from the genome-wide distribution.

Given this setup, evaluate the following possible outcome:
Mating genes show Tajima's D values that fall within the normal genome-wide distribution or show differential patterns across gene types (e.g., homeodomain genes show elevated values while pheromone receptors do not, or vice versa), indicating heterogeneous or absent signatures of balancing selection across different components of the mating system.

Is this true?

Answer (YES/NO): NO